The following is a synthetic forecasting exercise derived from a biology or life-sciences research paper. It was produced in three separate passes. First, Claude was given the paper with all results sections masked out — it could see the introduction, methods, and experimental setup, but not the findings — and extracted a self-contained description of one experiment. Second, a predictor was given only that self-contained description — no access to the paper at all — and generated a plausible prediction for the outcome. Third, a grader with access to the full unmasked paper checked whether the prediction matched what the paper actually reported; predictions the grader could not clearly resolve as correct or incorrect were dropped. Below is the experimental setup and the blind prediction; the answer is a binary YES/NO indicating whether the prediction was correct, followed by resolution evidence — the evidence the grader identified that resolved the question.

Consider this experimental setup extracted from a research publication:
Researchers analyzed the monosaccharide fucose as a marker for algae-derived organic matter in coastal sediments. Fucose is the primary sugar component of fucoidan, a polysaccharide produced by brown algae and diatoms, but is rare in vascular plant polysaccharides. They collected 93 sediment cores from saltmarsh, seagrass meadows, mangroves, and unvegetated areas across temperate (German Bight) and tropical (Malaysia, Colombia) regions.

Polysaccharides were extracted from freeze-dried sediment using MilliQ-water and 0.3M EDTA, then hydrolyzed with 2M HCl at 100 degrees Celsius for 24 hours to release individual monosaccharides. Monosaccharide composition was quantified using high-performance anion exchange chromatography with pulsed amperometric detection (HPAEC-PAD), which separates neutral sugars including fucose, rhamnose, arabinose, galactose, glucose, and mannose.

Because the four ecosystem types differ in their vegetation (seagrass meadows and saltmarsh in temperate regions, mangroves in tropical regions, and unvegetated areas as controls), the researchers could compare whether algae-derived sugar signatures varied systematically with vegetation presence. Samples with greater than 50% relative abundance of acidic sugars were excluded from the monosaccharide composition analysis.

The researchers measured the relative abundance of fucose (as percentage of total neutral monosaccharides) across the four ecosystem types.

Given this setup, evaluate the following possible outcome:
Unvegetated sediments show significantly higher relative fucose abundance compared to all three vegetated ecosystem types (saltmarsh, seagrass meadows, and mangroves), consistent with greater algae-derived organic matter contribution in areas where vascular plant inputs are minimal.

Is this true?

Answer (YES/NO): NO